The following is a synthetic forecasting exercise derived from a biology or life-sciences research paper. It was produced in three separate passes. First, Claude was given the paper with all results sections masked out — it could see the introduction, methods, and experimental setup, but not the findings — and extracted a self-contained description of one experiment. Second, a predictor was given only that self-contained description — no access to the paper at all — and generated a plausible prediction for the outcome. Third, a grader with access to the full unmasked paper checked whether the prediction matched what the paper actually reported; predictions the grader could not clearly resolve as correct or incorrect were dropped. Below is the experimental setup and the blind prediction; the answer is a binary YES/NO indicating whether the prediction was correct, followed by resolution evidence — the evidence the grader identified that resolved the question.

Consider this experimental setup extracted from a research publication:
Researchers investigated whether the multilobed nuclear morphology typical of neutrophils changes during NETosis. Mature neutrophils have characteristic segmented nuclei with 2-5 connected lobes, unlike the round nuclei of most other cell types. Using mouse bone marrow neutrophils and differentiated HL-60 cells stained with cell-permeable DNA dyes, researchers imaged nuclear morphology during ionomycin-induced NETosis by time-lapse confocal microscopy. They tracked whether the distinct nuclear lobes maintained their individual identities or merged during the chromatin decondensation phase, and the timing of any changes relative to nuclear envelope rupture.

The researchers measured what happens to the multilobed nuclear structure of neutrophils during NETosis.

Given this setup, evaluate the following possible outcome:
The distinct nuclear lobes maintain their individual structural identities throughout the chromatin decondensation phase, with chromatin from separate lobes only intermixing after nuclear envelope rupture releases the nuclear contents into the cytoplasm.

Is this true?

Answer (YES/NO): NO